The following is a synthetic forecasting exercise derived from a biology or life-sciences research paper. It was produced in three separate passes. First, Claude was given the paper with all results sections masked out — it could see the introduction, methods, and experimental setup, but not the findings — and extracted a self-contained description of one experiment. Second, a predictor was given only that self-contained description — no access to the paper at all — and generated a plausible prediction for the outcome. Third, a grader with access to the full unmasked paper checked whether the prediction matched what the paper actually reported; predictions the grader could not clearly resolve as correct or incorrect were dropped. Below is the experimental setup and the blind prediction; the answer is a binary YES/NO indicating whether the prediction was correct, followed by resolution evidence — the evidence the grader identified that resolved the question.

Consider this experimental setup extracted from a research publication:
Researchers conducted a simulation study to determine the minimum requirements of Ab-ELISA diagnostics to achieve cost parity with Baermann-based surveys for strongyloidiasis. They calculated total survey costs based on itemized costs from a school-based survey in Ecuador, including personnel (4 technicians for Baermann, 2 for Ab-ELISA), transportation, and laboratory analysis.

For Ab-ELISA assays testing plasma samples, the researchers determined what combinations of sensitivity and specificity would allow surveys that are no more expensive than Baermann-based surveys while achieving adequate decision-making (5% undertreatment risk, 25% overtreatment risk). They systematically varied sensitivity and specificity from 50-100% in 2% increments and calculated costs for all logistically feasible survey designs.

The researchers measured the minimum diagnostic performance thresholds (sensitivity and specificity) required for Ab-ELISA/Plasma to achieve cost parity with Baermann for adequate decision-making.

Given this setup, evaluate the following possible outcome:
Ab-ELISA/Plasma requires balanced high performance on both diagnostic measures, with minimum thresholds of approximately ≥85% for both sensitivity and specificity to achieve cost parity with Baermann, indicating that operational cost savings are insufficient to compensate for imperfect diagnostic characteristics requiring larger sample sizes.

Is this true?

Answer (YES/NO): NO